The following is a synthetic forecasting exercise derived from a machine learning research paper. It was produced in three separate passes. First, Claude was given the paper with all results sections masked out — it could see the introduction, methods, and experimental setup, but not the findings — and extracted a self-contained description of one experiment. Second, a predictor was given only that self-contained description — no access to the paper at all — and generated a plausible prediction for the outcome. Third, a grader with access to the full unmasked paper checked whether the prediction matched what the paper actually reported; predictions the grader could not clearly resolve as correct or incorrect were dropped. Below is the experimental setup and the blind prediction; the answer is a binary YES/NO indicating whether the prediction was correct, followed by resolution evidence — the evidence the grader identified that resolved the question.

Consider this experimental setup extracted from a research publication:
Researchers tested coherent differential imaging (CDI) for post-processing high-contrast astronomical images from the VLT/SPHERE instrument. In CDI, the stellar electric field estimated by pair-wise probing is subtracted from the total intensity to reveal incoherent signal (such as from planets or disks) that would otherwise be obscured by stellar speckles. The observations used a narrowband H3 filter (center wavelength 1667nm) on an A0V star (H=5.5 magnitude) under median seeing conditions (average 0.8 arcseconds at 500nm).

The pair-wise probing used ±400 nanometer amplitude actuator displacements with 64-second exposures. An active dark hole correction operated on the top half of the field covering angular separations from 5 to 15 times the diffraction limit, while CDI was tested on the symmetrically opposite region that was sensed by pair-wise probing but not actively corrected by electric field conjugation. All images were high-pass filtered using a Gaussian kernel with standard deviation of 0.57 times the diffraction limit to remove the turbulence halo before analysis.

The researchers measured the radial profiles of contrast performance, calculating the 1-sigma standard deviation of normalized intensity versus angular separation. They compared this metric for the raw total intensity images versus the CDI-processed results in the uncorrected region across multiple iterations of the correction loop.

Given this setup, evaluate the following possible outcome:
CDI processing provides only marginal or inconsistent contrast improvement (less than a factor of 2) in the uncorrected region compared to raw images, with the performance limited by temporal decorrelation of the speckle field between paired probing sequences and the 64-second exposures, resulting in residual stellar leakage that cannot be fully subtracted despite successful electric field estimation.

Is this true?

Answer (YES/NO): NO